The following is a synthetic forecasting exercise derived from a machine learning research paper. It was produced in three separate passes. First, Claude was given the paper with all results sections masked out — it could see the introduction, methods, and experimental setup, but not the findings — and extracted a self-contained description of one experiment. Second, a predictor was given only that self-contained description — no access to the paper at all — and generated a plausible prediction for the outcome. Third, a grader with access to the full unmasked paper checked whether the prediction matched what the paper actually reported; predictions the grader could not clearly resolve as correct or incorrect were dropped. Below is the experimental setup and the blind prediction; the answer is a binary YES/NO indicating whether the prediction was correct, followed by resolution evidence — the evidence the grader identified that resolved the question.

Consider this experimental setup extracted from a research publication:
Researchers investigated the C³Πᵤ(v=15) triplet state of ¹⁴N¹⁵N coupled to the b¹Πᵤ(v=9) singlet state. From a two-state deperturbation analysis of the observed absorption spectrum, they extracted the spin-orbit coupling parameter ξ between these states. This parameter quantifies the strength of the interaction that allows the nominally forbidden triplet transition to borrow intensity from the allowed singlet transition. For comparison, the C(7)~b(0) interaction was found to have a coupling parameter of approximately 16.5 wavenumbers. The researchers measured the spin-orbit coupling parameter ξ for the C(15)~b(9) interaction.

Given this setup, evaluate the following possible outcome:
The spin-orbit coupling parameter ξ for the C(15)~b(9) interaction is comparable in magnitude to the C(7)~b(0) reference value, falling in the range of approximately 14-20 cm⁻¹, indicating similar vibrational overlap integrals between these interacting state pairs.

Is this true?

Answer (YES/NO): NO